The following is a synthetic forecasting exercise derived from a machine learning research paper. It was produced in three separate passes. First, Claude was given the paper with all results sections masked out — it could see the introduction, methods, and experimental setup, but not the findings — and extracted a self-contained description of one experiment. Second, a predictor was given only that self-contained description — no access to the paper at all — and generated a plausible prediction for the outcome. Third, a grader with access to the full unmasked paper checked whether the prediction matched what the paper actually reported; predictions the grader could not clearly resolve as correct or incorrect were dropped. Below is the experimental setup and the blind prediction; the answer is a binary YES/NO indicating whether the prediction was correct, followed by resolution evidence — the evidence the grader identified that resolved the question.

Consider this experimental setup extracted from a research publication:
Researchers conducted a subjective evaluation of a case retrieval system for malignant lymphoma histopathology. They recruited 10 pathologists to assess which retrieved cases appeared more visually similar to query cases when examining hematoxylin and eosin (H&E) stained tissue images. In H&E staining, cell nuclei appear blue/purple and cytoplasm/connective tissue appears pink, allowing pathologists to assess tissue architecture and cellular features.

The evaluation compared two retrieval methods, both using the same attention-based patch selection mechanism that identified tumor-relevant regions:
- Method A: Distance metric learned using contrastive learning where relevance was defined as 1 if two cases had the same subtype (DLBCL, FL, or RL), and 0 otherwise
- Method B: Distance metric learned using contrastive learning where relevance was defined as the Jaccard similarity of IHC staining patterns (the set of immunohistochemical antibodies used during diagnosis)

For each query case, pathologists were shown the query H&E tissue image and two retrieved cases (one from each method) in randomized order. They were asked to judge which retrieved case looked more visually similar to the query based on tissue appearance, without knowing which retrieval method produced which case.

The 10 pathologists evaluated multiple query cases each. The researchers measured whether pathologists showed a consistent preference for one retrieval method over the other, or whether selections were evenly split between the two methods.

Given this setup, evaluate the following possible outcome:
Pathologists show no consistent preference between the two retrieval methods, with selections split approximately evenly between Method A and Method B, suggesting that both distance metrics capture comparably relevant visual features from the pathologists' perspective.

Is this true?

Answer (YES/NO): NO